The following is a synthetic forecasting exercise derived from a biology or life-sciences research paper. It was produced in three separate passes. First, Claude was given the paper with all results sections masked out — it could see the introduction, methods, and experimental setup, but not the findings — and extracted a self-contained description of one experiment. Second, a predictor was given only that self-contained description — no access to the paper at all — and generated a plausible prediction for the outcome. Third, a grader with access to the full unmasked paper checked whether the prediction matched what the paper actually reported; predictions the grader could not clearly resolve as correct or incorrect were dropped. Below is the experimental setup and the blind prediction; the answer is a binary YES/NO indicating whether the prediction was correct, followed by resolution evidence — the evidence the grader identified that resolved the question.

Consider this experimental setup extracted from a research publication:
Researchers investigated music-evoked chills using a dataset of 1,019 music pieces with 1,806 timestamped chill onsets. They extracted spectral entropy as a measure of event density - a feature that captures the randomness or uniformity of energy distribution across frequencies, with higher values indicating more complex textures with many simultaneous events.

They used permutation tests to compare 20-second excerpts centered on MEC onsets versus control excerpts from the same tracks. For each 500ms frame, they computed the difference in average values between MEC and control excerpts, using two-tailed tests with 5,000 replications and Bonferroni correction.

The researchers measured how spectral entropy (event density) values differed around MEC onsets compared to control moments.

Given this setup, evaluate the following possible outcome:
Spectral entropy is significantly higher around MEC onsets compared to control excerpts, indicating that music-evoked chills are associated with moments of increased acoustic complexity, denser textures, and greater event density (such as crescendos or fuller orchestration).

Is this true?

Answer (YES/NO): YES